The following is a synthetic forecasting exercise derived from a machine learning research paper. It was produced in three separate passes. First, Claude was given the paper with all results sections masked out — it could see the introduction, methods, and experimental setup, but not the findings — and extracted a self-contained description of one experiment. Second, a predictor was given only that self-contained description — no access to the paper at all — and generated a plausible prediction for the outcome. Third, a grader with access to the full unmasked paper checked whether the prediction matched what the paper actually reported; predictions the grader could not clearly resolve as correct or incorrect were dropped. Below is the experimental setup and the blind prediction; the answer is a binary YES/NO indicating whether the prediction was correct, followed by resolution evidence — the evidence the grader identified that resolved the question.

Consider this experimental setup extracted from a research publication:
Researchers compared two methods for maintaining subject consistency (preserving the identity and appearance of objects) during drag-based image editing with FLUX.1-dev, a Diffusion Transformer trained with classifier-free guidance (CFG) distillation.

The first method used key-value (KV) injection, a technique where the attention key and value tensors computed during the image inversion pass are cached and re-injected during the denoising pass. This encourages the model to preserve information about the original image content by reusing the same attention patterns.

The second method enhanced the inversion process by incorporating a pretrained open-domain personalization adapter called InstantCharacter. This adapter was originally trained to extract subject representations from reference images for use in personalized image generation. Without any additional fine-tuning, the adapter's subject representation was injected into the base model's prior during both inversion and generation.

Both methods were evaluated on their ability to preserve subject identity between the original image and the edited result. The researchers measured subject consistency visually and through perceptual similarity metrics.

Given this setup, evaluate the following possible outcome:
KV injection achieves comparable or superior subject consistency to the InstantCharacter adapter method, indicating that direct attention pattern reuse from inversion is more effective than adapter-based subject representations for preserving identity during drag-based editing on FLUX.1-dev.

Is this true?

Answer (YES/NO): NO